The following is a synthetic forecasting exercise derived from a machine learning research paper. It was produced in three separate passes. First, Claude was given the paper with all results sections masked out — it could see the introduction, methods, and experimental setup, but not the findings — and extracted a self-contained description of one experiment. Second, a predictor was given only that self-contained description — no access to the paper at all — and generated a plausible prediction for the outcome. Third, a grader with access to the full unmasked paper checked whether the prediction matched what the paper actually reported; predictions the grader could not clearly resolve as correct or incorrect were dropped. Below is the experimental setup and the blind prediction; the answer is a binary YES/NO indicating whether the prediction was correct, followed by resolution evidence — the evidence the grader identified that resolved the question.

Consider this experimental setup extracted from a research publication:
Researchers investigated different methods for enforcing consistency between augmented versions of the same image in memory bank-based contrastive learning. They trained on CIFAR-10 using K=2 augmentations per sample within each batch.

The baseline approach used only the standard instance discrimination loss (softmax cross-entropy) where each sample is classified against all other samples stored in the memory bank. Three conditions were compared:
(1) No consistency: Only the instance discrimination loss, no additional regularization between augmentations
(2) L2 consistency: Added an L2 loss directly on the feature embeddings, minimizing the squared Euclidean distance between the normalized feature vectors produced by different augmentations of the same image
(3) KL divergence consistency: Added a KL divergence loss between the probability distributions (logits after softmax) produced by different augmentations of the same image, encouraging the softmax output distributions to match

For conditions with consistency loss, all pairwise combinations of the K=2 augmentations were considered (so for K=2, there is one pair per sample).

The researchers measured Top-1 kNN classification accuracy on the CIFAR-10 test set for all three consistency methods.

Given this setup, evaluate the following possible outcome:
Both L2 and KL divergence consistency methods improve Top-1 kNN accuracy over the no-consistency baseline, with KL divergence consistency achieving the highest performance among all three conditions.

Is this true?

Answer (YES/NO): YES